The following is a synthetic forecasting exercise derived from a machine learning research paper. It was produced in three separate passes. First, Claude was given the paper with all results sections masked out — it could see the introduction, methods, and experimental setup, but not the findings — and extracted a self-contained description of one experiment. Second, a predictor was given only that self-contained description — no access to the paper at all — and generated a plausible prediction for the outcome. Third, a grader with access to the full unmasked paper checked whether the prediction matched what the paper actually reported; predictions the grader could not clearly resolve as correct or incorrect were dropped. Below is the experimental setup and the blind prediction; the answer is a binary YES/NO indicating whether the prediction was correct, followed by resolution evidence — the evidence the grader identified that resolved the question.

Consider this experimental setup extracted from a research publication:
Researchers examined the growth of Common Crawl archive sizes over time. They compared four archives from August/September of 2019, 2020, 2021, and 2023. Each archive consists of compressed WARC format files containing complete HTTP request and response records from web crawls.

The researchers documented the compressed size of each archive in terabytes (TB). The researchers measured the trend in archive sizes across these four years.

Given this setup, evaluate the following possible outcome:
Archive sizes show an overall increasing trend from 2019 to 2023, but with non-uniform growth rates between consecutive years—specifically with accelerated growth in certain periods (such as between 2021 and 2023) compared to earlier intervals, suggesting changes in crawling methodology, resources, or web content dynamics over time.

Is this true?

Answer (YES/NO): NO